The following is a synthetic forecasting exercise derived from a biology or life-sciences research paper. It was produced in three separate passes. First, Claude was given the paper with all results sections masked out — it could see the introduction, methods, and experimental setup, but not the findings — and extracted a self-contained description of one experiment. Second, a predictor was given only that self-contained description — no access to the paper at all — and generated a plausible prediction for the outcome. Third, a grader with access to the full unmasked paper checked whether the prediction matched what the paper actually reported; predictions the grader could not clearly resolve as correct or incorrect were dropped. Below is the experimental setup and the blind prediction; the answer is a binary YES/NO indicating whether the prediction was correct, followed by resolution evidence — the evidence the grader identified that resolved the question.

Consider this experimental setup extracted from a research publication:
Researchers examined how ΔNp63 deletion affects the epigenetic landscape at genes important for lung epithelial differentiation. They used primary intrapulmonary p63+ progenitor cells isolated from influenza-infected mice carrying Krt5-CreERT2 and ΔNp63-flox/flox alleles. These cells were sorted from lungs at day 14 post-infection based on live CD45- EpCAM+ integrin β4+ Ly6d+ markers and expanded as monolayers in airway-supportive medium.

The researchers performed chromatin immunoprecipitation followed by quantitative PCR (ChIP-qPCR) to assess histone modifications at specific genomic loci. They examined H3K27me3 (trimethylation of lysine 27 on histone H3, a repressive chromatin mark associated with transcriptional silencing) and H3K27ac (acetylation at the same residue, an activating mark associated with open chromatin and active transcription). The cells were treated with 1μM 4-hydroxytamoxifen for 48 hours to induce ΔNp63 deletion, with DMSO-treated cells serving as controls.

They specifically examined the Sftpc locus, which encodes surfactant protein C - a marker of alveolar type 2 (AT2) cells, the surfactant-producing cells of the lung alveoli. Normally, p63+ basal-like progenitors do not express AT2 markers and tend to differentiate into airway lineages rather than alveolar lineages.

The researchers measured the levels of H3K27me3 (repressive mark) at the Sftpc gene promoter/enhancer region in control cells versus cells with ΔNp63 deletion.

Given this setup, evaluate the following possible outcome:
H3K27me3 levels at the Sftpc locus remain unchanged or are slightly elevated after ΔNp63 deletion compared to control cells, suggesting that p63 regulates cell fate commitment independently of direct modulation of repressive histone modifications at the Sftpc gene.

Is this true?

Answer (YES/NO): NO